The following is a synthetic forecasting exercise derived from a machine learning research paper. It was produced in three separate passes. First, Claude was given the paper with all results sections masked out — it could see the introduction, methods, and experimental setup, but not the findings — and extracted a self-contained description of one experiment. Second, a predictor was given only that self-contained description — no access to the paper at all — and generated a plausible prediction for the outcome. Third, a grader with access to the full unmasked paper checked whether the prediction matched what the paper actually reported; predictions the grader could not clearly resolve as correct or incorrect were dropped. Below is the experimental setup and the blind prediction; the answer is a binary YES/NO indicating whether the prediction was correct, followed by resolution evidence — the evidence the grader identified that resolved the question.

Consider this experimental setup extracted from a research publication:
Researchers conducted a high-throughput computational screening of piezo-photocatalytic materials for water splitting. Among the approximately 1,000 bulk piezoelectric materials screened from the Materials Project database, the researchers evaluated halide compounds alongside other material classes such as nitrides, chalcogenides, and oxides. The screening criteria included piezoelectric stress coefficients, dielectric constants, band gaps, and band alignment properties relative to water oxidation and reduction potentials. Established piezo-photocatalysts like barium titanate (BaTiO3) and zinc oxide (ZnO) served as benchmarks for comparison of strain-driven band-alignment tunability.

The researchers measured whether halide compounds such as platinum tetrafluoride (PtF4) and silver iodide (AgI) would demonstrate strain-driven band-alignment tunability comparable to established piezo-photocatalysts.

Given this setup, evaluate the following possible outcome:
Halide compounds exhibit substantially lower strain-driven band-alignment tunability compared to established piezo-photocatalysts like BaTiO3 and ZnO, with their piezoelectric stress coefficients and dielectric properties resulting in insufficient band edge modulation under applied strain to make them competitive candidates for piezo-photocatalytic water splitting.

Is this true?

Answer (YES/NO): NO